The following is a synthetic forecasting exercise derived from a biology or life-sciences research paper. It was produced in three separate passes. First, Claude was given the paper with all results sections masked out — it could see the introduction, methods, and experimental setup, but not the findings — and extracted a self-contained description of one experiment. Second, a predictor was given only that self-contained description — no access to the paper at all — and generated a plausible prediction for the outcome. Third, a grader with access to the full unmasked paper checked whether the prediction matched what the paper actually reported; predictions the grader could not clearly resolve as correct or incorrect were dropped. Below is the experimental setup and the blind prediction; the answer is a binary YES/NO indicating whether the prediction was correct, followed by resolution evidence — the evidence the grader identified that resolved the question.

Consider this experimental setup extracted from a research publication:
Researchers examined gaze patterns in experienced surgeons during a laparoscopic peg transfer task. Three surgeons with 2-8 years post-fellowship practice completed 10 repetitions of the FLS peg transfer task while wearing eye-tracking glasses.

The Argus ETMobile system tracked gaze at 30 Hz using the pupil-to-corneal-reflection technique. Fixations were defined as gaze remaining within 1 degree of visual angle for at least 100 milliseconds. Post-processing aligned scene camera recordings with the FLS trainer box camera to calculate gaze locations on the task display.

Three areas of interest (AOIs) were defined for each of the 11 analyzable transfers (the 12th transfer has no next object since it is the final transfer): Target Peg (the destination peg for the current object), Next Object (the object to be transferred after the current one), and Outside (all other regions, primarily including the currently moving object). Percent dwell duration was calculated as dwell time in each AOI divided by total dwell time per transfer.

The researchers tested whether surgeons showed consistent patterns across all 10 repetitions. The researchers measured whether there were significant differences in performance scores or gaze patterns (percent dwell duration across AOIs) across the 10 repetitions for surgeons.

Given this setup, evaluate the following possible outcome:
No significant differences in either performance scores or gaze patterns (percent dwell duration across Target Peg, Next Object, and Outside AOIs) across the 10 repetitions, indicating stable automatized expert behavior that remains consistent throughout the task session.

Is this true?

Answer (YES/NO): YES